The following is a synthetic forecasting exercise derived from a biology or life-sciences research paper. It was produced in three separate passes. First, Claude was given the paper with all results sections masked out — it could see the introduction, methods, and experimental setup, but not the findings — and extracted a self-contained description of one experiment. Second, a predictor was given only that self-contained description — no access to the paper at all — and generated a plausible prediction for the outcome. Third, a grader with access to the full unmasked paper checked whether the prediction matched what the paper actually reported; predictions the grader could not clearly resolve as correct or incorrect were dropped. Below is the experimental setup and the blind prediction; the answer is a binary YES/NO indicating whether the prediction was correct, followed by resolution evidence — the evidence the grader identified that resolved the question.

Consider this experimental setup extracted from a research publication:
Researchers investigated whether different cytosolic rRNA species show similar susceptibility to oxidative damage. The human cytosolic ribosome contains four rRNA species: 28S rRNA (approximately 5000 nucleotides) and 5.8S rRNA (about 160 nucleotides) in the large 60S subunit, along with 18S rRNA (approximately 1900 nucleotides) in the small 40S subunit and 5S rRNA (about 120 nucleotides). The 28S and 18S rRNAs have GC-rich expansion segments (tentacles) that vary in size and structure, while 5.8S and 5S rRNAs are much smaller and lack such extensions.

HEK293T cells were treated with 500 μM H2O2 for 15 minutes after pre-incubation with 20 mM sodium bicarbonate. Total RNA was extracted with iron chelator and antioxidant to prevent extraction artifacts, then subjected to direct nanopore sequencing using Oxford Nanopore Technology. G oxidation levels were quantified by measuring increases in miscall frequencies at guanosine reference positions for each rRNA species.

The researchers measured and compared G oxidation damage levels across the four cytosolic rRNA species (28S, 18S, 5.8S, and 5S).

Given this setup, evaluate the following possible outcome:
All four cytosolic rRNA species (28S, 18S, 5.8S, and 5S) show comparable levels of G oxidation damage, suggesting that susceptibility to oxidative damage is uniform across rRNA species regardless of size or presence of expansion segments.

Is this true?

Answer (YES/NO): NO